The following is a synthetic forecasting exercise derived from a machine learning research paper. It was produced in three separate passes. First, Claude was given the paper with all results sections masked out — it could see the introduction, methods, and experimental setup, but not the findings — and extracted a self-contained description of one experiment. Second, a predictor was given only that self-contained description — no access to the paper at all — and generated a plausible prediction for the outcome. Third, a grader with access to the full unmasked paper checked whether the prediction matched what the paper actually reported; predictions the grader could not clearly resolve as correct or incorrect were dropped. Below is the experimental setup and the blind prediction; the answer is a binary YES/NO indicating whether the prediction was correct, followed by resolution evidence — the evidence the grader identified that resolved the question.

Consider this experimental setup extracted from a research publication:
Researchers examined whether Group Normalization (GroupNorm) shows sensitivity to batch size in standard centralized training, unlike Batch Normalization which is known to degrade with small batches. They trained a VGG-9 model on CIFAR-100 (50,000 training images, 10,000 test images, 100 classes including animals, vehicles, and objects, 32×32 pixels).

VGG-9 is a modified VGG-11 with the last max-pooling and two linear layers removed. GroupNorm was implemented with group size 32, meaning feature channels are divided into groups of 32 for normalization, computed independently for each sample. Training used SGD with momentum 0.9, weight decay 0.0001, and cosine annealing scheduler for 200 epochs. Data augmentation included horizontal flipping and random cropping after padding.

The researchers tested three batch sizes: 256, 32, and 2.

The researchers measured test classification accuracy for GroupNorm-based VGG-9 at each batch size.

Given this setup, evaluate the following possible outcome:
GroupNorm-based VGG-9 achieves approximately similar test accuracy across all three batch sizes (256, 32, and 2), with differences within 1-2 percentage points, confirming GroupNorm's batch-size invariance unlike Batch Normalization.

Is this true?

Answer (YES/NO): YES